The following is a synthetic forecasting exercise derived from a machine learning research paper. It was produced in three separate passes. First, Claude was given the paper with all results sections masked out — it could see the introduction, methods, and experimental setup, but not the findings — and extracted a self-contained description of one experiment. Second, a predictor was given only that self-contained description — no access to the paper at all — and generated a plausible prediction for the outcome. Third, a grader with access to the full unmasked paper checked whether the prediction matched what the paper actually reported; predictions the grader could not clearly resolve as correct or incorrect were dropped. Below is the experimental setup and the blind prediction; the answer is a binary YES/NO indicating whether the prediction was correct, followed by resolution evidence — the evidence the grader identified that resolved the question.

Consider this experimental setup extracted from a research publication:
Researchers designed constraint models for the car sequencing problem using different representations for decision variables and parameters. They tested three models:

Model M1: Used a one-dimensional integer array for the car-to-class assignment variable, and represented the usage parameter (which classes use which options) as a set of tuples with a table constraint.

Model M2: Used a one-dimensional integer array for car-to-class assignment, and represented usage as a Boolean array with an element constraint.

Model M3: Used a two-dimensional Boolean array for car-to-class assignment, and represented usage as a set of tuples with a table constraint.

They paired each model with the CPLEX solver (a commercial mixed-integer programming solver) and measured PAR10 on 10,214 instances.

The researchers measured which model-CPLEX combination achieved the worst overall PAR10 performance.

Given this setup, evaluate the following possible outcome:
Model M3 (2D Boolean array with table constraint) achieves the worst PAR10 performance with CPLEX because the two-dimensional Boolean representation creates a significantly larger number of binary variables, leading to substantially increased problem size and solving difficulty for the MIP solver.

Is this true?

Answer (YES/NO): NO